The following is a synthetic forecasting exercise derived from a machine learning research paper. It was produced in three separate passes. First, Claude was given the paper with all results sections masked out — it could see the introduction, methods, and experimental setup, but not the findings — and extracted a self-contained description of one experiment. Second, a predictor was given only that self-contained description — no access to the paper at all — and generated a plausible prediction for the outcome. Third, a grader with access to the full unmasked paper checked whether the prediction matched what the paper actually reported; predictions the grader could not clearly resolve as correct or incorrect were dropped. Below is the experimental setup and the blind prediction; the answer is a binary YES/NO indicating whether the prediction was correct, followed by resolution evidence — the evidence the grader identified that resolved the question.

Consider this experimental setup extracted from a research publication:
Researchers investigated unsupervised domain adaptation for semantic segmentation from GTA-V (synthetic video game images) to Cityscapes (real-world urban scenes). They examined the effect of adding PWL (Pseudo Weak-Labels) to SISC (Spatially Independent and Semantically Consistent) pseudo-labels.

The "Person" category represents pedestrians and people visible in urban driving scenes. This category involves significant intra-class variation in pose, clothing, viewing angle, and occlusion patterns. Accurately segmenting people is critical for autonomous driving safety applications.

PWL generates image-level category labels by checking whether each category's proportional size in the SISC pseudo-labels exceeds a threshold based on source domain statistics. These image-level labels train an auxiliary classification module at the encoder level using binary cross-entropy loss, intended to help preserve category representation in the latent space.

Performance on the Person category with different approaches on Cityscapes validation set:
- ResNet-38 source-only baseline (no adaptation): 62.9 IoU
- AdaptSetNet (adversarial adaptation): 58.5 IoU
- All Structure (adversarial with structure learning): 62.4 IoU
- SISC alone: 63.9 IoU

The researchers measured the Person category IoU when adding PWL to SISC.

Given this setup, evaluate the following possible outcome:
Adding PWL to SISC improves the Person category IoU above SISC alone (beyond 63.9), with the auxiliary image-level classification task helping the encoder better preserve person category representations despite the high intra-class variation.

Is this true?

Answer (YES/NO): NO